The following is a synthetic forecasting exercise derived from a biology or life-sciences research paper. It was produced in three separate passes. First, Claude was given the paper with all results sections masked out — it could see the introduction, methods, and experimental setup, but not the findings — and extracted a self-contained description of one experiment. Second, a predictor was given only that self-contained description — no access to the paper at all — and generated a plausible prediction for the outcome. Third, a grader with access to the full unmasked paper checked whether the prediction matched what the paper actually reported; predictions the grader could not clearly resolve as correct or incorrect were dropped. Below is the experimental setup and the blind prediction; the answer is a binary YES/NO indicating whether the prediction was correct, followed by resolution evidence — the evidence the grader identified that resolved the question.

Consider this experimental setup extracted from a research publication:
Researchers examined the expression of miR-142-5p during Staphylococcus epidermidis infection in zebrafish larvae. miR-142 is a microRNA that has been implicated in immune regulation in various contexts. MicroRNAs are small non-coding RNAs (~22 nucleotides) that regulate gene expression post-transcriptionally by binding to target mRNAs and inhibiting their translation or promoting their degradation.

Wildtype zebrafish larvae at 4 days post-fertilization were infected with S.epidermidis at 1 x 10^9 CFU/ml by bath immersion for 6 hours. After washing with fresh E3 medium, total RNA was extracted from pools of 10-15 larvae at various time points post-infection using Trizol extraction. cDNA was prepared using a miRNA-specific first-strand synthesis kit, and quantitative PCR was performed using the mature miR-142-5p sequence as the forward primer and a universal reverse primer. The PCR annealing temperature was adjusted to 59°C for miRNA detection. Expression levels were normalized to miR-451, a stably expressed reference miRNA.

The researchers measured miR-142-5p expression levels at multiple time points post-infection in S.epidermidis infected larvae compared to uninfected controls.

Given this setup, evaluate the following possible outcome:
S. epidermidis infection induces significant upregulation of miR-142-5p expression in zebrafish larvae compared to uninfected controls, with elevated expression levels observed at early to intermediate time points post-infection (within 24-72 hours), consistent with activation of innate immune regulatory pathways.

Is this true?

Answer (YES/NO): NO